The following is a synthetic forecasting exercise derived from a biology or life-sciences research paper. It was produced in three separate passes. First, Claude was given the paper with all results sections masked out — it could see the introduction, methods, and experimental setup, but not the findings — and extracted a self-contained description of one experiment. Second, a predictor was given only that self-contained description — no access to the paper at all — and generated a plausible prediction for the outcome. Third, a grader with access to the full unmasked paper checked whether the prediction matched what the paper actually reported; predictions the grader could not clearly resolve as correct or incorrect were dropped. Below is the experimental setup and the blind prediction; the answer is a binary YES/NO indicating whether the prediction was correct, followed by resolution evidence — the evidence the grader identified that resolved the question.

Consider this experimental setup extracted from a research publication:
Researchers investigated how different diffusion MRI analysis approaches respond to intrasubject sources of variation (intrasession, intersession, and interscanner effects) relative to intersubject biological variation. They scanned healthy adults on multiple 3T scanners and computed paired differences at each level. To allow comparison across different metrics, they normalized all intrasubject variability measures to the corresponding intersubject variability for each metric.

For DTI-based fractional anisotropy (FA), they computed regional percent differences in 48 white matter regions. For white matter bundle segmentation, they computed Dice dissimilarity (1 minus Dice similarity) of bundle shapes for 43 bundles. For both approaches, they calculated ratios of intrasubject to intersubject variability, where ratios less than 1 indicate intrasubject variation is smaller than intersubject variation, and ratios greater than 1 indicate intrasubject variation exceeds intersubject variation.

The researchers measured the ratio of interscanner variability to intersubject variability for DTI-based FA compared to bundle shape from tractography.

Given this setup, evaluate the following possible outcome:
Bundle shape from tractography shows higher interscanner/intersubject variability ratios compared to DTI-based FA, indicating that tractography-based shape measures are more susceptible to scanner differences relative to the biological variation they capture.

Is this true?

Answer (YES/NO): YES